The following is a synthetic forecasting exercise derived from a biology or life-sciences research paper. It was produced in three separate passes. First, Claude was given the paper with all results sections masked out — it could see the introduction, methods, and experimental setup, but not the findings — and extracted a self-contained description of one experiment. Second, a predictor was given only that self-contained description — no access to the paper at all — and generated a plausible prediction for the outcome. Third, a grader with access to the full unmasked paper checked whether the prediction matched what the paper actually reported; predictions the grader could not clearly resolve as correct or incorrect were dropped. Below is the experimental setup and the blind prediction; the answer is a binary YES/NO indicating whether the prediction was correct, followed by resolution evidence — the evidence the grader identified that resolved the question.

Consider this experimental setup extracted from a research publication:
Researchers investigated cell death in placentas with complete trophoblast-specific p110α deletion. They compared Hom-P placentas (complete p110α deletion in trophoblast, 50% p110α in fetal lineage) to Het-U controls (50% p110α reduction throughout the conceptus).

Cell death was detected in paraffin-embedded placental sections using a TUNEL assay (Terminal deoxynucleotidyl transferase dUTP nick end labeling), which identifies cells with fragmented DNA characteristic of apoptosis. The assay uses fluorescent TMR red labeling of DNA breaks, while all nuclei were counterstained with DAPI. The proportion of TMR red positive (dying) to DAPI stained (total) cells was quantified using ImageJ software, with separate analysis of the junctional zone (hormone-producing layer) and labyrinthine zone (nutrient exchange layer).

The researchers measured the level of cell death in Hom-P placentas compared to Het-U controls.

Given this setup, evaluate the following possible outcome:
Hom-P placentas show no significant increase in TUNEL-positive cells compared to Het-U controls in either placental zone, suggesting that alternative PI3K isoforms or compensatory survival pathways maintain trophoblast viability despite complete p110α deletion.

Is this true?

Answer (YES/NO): NO